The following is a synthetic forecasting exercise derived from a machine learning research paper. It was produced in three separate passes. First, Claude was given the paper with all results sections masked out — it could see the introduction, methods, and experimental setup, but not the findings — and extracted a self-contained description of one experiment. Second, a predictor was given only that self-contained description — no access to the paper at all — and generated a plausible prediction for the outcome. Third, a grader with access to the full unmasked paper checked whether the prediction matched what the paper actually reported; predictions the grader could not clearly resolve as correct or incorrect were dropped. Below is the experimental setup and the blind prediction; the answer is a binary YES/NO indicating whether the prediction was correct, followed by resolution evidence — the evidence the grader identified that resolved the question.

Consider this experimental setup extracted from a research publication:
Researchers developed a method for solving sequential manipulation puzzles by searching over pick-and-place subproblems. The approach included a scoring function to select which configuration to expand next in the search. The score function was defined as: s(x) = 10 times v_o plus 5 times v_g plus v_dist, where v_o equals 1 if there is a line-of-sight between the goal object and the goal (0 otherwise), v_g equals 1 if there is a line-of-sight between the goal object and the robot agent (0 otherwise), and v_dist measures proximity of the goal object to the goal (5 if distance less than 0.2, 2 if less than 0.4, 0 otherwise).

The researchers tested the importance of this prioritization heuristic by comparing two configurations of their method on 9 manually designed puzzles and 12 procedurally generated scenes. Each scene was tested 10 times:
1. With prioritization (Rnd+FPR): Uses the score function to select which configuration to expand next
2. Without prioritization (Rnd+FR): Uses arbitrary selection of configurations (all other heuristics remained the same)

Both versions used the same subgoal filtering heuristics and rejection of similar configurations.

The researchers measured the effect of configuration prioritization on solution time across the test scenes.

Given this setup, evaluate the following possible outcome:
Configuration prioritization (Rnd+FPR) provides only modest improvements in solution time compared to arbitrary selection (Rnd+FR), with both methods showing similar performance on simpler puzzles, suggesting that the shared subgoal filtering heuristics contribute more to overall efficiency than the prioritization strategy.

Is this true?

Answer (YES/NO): NO